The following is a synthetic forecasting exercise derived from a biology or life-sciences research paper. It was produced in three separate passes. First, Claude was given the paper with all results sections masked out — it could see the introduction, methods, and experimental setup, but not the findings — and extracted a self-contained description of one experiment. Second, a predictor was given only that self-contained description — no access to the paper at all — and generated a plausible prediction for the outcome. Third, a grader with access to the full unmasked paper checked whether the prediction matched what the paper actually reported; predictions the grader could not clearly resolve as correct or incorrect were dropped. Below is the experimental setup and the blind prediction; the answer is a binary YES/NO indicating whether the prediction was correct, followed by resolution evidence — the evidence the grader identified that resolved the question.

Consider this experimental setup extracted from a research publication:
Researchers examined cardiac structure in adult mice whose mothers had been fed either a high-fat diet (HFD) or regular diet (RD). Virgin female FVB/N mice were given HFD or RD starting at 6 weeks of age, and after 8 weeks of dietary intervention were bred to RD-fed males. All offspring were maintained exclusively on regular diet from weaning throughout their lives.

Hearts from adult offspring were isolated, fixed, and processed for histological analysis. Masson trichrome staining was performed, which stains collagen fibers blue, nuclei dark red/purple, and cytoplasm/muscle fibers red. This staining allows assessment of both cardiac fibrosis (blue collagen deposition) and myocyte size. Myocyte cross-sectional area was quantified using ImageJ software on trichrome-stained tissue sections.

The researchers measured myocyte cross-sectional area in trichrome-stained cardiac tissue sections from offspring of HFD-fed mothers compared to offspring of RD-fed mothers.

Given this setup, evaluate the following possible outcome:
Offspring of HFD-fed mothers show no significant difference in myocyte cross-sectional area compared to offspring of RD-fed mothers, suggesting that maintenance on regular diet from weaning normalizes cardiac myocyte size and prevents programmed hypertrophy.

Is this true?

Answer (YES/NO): NO